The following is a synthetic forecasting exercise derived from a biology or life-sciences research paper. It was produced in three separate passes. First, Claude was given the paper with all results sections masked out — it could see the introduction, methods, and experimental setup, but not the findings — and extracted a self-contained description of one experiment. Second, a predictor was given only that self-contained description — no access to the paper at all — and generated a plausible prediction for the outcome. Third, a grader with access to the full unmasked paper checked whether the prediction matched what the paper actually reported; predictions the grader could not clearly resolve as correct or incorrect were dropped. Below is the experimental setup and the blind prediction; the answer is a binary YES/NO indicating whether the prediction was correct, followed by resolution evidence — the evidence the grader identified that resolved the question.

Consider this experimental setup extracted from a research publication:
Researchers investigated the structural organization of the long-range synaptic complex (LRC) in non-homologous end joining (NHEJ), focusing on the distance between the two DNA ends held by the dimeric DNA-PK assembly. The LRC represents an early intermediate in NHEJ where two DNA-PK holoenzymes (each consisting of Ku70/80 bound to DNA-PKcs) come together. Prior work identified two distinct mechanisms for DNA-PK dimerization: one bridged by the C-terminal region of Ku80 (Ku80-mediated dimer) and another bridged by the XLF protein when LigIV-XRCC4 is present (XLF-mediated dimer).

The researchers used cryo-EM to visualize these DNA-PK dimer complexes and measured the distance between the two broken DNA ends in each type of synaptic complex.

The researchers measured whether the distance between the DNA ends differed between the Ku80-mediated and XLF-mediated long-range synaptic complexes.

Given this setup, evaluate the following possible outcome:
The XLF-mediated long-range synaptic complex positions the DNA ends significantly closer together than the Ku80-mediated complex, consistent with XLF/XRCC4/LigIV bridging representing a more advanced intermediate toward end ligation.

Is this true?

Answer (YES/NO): NO